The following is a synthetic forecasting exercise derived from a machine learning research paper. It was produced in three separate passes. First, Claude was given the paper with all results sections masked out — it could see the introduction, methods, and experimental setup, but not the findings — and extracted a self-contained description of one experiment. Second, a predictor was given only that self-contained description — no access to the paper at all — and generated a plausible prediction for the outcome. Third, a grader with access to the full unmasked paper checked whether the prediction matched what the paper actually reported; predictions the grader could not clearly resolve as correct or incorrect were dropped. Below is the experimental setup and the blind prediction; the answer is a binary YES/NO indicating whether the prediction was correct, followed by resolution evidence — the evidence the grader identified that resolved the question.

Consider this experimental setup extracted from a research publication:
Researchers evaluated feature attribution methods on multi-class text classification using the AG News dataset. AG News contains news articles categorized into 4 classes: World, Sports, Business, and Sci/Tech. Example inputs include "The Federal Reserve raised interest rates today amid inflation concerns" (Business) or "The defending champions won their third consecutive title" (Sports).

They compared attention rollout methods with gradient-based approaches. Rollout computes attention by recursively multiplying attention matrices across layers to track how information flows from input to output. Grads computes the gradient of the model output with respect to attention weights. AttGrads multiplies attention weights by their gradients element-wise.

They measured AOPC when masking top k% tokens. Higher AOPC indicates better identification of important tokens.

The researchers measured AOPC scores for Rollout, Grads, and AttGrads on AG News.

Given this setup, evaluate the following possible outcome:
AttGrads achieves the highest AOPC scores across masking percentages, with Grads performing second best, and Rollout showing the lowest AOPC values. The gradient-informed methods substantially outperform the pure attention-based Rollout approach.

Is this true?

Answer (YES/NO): YES